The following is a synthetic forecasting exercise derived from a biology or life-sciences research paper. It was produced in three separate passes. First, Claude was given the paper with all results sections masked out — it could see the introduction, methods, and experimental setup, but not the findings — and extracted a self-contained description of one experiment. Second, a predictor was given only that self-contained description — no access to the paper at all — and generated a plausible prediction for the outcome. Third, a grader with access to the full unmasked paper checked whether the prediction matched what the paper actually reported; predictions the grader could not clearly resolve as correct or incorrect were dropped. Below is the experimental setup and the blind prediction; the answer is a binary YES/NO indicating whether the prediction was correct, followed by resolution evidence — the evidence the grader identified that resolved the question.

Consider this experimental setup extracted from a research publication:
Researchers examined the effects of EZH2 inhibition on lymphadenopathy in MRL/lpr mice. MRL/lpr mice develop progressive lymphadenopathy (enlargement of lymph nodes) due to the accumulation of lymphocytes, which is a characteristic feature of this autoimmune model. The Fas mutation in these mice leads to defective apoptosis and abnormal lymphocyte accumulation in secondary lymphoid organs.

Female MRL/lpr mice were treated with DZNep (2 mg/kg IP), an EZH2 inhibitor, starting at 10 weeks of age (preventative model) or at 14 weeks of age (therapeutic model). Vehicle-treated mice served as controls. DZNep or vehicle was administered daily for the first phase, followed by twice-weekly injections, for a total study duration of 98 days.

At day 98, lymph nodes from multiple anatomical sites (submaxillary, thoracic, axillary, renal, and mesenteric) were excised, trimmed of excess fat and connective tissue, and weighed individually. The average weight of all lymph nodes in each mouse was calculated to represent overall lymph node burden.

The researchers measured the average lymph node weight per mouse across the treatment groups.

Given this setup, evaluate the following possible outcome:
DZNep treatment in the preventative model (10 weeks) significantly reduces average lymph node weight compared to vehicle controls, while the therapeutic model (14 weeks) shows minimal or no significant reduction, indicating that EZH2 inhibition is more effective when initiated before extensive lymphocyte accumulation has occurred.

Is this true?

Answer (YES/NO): NO